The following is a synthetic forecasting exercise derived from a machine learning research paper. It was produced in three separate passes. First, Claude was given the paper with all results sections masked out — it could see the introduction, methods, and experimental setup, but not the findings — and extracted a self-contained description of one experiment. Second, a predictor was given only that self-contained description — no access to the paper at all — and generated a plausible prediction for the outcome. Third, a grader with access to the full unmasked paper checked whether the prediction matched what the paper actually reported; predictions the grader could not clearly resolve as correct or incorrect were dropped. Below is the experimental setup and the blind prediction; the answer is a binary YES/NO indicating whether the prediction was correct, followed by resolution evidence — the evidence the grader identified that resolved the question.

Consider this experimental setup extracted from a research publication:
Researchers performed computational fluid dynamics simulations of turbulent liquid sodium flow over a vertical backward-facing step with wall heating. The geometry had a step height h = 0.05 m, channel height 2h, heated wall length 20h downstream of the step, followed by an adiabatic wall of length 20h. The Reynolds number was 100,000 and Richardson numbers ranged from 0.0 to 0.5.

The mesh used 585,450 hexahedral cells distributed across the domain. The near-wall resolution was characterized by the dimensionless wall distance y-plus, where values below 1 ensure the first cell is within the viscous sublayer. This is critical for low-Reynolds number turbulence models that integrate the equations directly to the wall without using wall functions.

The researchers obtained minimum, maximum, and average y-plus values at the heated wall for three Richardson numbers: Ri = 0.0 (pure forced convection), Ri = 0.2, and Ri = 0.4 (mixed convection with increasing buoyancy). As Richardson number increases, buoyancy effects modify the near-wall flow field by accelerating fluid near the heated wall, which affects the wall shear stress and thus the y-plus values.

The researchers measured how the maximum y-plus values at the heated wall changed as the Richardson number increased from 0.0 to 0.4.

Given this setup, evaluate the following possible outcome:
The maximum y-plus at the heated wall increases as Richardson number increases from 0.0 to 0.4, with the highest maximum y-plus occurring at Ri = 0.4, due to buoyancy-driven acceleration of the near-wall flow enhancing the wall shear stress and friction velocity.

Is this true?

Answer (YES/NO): YES